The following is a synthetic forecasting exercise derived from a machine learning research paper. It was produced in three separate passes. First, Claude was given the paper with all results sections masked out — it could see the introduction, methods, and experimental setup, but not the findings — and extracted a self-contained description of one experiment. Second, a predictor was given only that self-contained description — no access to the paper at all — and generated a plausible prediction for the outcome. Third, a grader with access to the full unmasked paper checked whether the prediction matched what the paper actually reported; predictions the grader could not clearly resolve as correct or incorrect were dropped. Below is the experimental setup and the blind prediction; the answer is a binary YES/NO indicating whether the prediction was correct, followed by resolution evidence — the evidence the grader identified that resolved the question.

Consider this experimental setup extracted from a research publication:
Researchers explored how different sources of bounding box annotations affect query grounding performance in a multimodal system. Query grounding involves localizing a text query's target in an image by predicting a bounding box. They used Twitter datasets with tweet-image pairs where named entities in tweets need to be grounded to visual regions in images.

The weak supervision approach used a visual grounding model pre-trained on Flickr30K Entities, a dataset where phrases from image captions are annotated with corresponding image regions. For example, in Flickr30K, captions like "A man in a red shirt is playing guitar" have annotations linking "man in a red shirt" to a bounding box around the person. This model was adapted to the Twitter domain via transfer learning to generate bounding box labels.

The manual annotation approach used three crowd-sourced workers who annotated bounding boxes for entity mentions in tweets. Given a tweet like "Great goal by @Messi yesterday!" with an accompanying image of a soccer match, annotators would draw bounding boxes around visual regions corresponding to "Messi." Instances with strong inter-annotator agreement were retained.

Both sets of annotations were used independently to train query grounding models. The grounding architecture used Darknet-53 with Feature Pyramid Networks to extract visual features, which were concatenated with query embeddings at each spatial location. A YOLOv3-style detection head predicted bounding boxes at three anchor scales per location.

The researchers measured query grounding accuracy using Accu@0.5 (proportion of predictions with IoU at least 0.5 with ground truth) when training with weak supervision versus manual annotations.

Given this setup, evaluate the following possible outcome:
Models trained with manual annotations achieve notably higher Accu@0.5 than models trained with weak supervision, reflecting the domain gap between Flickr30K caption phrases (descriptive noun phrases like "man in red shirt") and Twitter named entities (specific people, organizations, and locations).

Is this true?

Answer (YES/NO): YES